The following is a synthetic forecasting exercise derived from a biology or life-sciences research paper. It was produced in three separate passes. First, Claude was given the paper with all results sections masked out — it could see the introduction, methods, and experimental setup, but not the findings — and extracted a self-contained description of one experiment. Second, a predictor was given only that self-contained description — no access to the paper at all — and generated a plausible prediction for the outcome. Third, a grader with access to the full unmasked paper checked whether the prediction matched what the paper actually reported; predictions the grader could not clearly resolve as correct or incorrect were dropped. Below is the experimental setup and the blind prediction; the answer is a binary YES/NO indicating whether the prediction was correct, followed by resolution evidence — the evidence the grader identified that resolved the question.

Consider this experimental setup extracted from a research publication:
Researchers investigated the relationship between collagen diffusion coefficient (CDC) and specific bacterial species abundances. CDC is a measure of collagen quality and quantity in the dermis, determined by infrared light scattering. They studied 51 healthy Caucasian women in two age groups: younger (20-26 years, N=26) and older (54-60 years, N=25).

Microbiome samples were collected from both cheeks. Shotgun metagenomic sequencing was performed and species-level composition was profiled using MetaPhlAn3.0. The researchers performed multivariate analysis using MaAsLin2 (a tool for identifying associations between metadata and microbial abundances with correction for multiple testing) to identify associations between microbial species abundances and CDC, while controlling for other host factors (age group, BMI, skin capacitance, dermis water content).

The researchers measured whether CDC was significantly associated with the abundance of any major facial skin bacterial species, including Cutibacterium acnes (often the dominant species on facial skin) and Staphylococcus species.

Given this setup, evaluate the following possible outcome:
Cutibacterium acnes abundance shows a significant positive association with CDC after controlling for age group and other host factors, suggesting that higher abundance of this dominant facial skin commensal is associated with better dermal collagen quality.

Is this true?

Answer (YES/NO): YES